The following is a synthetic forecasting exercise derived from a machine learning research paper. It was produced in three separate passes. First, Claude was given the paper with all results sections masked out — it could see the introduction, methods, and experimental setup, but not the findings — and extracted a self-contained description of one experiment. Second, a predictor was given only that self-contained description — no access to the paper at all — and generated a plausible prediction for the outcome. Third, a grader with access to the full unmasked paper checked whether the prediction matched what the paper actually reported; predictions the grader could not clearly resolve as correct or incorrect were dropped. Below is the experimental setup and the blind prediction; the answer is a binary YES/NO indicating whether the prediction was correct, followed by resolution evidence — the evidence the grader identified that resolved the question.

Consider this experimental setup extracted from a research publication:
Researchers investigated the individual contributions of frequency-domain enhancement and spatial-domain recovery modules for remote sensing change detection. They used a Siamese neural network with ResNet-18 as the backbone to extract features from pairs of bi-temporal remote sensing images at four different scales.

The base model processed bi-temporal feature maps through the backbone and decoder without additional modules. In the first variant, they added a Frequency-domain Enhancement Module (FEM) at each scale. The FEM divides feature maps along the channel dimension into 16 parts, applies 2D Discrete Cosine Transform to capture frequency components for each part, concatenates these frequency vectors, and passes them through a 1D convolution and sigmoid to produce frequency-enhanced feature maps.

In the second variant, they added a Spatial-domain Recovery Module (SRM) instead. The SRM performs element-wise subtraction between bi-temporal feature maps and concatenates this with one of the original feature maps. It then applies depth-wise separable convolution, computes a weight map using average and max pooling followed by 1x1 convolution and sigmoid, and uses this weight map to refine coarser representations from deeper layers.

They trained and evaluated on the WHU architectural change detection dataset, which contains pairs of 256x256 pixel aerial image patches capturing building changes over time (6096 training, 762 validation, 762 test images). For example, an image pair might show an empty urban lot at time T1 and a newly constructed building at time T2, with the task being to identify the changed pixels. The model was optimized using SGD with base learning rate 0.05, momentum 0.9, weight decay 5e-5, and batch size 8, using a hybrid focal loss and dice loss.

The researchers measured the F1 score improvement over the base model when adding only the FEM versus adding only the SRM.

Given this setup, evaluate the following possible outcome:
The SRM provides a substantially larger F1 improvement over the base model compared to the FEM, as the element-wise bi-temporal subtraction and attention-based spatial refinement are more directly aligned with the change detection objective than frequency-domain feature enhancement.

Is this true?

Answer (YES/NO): NO